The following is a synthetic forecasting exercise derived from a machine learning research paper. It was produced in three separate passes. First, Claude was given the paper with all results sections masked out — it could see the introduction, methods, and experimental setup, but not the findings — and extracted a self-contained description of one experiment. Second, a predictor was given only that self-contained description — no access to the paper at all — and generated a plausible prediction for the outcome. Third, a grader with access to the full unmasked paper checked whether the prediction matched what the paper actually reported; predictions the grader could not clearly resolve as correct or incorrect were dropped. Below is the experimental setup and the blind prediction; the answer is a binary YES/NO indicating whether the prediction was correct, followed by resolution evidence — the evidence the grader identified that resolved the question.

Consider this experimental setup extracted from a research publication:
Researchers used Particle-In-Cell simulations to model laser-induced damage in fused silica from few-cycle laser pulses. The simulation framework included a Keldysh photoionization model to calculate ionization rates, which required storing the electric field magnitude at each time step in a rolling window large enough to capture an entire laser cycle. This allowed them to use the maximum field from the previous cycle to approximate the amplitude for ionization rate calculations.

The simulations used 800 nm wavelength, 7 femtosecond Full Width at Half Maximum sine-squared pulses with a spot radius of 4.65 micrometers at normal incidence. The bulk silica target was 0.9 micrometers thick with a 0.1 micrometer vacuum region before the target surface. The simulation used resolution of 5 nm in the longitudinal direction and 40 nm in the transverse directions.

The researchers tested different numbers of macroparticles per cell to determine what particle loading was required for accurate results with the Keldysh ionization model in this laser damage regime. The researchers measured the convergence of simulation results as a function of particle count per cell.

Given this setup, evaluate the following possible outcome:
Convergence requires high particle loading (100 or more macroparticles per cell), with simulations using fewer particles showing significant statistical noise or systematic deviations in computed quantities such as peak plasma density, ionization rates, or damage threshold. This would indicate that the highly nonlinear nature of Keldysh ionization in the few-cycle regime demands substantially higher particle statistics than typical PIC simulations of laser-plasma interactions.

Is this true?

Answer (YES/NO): YES